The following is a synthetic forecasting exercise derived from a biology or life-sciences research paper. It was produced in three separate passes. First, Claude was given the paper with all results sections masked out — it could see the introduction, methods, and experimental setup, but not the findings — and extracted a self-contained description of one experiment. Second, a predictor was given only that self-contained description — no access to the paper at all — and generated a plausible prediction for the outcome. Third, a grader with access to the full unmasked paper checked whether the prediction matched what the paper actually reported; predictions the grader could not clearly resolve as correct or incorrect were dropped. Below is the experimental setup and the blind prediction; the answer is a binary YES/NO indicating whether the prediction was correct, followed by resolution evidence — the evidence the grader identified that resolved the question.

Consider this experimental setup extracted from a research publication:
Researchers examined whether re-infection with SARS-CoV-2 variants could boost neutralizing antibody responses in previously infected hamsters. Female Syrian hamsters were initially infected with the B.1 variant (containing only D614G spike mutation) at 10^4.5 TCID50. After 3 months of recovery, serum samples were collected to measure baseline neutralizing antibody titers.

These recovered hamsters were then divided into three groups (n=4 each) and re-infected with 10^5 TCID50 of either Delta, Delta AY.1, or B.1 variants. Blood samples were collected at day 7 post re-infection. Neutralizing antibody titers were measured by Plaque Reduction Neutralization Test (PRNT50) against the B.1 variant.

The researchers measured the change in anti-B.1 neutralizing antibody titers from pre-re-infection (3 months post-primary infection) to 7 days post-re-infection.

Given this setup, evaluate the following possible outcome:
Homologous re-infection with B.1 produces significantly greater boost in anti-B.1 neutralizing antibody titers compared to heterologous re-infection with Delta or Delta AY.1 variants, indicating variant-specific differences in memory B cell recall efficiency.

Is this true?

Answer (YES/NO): NO